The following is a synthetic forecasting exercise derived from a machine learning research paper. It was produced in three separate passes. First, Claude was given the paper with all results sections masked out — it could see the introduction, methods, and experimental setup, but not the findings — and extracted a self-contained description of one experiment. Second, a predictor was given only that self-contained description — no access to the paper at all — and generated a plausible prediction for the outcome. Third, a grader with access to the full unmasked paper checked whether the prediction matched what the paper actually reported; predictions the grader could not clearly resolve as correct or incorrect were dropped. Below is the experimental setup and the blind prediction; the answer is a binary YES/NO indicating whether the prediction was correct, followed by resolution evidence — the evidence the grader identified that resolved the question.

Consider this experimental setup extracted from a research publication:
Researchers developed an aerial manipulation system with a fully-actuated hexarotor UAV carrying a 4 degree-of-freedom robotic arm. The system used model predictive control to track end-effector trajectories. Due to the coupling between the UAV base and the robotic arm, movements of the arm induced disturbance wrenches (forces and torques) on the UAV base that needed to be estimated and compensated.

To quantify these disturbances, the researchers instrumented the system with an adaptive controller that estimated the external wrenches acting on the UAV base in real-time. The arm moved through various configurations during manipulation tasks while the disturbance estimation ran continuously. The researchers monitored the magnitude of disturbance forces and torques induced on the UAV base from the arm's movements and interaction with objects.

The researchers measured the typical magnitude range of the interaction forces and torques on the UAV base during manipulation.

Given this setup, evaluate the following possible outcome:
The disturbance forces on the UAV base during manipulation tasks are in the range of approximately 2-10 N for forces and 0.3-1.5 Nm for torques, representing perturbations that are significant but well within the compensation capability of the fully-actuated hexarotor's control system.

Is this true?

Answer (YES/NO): NO